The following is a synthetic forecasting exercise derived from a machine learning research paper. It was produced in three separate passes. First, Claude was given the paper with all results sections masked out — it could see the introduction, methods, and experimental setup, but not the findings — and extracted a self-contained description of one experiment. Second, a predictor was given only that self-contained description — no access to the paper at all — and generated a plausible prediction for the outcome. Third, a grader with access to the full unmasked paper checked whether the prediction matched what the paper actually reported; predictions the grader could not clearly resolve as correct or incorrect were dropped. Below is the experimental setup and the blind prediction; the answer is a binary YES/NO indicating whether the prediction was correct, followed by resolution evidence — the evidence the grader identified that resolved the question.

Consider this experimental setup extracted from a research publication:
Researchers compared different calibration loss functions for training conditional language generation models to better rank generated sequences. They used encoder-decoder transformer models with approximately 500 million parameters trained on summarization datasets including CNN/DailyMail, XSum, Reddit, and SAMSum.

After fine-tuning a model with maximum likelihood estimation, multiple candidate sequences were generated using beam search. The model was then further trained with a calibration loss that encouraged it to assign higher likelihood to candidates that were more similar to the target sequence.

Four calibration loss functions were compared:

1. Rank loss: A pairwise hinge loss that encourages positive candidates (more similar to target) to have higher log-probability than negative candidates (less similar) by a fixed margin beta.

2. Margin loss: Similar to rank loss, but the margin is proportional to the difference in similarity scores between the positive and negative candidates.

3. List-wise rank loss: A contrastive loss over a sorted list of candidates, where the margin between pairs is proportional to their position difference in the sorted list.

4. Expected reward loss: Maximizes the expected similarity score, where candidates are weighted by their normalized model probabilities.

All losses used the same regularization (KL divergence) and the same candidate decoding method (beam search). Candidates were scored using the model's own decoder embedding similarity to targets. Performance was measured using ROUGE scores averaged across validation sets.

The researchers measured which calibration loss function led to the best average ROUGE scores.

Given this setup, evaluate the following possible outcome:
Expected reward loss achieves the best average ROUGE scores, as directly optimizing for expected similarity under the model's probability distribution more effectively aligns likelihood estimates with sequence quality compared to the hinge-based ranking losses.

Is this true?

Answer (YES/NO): NO